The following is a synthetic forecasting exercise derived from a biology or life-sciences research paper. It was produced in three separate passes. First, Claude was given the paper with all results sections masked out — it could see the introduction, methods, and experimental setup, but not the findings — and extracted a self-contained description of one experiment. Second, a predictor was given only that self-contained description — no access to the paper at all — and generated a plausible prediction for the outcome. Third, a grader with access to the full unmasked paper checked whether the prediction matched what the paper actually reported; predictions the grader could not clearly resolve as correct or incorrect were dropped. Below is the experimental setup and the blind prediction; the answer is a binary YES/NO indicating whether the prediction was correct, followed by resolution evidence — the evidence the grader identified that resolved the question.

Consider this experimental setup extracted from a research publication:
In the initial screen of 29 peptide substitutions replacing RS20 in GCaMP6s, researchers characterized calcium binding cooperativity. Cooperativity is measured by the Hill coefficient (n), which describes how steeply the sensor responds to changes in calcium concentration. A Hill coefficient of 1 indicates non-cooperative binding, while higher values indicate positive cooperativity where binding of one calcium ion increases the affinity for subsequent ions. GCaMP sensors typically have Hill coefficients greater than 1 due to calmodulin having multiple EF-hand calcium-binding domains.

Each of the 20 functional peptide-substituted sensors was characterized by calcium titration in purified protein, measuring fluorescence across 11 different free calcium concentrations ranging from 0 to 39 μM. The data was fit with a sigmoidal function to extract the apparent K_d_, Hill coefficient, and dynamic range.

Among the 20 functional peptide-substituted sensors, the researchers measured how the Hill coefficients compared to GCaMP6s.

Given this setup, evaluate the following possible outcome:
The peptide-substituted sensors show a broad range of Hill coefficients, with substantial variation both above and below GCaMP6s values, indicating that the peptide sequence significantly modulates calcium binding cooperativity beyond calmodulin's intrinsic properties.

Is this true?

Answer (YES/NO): NO